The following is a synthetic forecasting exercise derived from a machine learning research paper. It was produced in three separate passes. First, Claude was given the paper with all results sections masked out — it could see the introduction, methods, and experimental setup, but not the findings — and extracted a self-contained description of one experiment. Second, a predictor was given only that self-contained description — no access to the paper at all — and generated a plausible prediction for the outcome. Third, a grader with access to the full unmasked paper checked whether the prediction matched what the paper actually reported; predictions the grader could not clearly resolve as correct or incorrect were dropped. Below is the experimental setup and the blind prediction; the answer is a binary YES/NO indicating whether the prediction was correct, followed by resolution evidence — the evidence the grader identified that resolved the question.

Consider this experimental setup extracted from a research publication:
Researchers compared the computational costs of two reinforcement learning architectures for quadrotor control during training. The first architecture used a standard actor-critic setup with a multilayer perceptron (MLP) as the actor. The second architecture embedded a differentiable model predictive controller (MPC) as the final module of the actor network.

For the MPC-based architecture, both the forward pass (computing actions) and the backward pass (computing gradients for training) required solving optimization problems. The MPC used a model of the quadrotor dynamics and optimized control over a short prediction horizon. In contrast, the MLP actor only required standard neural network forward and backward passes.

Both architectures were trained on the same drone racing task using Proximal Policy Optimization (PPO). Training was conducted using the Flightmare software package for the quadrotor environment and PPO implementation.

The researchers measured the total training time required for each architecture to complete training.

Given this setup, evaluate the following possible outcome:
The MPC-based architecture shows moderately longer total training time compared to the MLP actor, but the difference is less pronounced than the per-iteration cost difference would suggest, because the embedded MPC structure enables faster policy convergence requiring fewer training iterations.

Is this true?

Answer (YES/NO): NO